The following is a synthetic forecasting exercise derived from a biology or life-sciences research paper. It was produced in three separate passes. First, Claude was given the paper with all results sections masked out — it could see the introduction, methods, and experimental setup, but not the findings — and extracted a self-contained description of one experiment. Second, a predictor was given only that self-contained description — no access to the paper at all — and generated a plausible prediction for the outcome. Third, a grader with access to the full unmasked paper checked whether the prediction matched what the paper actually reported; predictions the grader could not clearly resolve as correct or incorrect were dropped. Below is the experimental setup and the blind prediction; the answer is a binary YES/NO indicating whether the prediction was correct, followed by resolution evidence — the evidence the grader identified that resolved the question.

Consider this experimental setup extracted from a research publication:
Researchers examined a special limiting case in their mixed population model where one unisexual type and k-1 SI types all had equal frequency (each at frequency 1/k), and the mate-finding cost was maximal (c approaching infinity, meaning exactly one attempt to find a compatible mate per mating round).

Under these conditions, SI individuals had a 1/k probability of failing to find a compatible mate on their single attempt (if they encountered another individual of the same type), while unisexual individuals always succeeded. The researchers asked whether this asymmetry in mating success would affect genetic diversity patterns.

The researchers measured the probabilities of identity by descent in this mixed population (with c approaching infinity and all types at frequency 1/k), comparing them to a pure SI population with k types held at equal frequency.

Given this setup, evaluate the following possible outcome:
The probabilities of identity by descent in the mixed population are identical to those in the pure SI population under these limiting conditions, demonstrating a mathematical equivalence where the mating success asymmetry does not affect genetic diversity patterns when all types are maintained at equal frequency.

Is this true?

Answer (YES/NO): YES